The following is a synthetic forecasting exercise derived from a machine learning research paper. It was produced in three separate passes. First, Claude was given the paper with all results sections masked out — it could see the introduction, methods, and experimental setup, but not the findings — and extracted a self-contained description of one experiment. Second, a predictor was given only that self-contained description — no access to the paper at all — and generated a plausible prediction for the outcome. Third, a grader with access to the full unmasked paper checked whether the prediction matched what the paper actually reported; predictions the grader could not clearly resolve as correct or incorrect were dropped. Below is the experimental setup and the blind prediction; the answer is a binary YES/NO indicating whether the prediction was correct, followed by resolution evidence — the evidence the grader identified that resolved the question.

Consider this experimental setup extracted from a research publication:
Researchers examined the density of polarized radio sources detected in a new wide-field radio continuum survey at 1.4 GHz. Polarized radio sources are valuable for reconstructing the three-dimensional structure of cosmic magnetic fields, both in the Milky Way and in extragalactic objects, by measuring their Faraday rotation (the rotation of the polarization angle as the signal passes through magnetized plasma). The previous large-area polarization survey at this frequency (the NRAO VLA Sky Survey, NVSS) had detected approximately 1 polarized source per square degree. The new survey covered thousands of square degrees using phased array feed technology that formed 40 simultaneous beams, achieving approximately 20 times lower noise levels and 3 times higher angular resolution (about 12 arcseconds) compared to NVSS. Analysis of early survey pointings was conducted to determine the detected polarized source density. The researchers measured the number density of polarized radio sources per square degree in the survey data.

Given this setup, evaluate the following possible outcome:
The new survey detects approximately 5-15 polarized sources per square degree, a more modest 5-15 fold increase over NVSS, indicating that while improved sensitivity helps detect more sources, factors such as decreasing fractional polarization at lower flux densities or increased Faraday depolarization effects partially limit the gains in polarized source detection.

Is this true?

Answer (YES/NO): NO